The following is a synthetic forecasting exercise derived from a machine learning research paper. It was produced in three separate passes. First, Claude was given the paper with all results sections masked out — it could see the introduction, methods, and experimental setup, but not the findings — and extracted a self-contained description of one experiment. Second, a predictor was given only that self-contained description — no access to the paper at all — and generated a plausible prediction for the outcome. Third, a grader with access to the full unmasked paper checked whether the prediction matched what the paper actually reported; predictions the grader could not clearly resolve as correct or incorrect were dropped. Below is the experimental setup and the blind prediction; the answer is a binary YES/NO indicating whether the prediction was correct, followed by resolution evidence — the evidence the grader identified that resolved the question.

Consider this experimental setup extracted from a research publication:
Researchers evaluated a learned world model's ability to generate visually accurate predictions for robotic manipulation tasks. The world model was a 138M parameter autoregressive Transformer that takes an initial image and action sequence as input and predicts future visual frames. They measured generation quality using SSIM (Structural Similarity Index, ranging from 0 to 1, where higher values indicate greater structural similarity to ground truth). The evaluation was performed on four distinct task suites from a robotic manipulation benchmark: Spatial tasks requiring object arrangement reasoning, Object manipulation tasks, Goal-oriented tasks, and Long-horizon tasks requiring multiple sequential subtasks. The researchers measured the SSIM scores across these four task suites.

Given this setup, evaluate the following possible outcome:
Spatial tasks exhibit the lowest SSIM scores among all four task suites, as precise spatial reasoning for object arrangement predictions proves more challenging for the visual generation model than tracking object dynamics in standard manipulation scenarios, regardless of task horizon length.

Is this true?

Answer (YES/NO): NO